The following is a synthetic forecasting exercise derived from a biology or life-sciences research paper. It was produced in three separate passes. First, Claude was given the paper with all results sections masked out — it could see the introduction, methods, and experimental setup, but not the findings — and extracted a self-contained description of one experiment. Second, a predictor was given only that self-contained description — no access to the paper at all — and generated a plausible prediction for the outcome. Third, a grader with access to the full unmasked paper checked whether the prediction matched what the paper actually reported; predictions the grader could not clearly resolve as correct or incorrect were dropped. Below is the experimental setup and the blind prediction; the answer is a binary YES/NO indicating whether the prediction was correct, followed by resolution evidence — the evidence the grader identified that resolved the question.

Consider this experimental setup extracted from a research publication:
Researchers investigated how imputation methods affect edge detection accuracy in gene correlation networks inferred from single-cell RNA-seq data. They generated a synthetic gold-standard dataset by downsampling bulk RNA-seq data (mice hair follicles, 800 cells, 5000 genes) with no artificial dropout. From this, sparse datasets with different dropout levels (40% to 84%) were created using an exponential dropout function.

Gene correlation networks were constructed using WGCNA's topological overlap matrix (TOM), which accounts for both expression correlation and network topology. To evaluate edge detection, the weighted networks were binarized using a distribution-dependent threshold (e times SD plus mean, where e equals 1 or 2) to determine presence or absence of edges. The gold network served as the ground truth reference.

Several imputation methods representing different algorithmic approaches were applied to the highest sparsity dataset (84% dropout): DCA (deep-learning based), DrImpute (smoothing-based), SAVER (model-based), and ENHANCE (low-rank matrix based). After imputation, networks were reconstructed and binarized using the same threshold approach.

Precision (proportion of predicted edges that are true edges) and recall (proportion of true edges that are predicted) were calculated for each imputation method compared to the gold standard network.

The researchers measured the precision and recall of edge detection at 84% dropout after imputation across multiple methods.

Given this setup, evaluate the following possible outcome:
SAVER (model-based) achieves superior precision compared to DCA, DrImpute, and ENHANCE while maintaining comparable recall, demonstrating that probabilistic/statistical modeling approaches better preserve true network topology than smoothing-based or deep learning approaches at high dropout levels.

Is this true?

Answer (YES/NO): NO